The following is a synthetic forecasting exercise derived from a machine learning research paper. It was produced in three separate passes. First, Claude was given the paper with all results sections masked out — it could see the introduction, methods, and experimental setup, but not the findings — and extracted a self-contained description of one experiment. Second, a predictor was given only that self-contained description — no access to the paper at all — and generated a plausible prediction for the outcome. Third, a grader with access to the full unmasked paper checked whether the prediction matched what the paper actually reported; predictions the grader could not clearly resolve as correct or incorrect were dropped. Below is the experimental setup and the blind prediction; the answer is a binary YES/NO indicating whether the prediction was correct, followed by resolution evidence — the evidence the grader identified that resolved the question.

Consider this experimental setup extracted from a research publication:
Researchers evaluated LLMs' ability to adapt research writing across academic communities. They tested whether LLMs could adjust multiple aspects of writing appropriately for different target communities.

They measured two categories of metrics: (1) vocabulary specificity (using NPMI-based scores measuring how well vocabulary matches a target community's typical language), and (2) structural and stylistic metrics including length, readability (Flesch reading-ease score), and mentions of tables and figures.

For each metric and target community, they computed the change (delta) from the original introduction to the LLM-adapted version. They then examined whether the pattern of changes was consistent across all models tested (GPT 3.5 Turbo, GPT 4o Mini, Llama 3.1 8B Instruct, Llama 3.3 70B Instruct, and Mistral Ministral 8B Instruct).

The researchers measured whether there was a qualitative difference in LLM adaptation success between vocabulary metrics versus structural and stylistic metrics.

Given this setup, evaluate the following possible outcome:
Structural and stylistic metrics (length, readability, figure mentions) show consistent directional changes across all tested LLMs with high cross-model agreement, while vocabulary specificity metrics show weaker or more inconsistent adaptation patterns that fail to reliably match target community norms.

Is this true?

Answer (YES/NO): NO